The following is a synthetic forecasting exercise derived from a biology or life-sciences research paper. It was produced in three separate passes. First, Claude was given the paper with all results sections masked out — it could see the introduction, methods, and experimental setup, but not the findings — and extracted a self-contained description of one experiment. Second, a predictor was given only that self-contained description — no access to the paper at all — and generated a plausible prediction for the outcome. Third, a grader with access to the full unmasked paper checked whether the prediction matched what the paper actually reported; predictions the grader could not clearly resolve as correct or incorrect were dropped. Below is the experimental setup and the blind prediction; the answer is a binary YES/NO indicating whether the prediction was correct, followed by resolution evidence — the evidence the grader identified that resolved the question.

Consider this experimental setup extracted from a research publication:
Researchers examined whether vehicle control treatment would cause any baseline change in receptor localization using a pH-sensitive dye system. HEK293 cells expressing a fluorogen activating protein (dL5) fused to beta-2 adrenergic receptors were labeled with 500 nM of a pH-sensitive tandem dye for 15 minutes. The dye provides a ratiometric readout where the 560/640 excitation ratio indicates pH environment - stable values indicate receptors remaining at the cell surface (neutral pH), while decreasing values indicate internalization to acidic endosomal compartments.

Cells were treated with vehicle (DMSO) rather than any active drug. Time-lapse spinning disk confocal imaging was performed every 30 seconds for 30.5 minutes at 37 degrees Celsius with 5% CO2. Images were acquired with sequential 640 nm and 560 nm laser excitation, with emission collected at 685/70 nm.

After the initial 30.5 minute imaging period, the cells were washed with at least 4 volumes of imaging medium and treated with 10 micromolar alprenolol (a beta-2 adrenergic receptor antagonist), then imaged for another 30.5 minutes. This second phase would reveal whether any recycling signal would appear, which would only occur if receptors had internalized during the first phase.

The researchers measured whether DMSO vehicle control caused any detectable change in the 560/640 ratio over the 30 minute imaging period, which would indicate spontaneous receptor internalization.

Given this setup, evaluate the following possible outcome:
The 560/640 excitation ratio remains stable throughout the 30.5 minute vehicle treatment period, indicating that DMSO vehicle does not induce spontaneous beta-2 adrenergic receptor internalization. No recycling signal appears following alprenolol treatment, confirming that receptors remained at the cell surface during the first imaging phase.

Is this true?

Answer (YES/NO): YES